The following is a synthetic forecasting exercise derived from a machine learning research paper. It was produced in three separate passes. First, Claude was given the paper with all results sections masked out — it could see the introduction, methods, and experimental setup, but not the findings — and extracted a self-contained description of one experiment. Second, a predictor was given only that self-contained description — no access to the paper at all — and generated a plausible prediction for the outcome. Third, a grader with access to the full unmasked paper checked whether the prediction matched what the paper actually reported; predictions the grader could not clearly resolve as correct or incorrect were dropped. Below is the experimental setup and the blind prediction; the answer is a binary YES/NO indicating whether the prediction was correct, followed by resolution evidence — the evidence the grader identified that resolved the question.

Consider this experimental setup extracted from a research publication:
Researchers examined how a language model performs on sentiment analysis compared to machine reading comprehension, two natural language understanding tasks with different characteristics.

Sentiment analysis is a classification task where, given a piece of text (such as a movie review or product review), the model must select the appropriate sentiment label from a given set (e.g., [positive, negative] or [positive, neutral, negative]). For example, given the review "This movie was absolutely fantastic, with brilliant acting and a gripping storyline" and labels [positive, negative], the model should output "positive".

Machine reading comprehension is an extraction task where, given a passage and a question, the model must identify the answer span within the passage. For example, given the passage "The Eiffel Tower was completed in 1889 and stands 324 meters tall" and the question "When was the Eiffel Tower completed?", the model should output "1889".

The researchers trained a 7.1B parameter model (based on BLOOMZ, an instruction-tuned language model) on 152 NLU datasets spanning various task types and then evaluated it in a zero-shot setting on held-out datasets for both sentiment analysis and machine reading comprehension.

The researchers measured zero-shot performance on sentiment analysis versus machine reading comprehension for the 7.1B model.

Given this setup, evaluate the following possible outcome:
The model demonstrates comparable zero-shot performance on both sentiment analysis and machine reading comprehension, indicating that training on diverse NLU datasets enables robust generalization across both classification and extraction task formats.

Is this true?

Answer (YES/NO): NO